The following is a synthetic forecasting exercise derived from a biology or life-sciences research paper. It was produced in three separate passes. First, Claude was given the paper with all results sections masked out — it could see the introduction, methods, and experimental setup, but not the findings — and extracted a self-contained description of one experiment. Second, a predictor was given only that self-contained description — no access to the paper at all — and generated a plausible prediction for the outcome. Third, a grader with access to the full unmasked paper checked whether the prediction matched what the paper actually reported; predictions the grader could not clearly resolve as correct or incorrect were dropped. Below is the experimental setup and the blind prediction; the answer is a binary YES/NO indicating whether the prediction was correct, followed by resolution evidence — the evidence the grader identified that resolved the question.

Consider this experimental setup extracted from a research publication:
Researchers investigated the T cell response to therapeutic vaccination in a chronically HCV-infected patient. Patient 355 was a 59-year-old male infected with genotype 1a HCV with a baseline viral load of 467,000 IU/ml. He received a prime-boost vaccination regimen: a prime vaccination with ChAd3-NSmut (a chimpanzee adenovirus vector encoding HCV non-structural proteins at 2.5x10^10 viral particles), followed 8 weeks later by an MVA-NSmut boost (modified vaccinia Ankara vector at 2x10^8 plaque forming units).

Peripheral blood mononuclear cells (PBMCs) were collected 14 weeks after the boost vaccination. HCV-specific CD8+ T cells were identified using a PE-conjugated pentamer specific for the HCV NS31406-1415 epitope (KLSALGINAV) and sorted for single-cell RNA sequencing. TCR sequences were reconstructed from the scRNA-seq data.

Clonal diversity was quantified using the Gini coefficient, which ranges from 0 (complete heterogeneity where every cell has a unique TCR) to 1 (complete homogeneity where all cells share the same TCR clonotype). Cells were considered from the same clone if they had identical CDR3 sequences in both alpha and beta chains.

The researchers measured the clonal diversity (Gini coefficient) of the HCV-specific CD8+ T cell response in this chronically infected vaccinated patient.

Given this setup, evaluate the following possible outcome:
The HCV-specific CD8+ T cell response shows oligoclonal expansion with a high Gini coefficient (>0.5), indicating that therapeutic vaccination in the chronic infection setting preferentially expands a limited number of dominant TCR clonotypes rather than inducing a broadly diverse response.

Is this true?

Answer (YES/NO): NO